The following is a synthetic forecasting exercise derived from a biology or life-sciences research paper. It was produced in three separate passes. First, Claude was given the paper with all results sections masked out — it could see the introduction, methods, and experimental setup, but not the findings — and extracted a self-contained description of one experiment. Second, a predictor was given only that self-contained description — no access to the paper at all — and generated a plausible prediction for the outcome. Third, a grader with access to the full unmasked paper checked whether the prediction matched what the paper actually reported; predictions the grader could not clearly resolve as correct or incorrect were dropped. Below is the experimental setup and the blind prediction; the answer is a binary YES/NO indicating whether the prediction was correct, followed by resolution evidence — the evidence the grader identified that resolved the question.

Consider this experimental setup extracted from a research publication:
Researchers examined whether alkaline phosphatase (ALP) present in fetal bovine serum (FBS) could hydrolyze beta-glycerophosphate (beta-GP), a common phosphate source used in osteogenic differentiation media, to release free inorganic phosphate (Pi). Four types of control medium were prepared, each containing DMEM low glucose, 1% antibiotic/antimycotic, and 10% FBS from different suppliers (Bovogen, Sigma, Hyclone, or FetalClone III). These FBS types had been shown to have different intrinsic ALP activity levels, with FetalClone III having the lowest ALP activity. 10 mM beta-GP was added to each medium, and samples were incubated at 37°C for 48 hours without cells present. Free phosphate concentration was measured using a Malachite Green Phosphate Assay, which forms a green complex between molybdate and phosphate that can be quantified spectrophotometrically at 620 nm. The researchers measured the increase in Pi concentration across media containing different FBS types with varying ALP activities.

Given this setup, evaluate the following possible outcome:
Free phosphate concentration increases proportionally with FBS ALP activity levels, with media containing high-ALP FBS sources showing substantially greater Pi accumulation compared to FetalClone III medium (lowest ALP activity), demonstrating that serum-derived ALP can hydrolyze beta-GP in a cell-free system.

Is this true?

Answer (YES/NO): YES